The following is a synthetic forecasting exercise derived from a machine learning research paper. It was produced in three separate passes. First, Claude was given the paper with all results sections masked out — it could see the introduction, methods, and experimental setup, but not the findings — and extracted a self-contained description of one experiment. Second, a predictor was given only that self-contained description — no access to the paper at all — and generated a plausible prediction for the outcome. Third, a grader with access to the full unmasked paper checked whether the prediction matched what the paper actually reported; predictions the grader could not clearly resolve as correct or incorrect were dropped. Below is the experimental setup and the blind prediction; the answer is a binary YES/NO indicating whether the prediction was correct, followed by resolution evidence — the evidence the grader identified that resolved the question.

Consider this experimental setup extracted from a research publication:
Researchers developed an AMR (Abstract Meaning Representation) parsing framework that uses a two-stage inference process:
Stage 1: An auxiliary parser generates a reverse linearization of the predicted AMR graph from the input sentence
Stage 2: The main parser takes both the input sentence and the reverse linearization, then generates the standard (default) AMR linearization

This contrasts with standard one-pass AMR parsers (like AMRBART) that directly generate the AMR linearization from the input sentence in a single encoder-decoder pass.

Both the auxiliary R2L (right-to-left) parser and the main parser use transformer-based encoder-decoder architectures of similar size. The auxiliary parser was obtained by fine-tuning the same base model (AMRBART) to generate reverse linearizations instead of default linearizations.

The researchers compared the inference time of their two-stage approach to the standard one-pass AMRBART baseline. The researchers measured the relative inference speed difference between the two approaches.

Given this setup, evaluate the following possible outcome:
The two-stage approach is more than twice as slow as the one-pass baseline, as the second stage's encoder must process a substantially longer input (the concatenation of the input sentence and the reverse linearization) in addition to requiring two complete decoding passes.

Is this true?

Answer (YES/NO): NO